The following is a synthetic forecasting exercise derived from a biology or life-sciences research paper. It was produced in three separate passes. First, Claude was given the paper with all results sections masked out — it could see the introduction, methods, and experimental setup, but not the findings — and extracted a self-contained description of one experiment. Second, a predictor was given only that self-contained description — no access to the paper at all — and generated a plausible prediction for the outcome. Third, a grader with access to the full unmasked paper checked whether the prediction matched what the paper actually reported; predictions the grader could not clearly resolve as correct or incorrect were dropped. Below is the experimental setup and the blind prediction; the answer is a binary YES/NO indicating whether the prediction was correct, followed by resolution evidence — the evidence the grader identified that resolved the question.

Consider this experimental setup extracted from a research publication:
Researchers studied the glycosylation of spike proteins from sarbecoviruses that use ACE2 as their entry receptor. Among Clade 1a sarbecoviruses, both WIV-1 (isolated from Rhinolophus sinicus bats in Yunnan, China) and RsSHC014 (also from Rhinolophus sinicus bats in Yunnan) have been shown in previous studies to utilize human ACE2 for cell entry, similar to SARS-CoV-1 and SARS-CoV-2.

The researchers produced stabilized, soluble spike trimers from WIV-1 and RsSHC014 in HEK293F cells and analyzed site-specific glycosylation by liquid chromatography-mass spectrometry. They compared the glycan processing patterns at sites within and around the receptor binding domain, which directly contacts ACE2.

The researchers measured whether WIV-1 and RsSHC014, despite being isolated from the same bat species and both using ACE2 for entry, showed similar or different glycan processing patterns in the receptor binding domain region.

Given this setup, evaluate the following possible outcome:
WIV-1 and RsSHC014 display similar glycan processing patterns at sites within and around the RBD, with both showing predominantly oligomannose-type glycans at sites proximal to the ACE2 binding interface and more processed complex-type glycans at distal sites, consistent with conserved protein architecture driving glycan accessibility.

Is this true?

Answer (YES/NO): NO